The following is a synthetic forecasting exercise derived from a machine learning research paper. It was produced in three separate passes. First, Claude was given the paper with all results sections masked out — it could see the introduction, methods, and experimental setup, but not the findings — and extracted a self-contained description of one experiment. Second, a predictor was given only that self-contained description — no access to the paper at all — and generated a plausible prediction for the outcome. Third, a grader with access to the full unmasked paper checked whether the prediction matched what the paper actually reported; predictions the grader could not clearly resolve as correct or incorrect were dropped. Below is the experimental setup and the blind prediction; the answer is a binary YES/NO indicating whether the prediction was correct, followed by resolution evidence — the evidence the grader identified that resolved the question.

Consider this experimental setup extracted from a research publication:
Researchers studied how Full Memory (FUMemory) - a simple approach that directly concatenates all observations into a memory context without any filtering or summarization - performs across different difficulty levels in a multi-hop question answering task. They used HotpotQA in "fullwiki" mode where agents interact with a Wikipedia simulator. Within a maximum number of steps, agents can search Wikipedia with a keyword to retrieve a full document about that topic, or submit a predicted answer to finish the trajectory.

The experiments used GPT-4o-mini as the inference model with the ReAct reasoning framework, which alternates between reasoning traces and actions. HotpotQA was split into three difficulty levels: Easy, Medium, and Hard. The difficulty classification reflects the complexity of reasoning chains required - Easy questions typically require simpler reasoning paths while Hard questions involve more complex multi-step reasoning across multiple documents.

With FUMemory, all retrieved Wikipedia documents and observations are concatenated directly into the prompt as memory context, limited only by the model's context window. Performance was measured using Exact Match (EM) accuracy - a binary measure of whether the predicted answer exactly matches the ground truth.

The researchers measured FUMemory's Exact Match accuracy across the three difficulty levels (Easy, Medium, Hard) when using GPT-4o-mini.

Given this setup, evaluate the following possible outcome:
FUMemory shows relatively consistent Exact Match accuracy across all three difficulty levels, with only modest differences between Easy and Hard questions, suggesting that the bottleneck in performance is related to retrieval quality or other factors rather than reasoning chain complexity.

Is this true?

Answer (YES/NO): NO